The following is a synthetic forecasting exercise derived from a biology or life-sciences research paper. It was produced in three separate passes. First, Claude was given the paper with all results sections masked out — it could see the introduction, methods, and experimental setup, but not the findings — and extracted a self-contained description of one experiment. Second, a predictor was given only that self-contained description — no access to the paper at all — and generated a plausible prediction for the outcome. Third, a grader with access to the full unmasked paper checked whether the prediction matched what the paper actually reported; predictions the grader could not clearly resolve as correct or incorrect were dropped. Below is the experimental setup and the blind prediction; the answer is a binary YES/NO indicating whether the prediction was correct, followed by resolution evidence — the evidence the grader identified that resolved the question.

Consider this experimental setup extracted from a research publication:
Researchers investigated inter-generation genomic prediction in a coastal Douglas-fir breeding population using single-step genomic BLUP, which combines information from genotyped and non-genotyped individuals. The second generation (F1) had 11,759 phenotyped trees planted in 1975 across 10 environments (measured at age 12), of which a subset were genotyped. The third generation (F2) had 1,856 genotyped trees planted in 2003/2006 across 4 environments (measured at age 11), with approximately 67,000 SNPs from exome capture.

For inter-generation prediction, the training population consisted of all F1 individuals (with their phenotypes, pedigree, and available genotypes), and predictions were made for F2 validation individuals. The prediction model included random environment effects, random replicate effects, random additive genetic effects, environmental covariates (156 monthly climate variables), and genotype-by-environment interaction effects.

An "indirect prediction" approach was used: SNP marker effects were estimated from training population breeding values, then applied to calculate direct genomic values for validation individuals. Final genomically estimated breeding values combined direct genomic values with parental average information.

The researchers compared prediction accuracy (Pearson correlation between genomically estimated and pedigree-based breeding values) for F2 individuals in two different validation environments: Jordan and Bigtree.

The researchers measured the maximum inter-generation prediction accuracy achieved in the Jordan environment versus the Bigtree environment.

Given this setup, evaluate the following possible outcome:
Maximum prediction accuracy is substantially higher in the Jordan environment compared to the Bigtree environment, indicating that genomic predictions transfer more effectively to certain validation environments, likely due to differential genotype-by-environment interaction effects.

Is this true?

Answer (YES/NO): NO